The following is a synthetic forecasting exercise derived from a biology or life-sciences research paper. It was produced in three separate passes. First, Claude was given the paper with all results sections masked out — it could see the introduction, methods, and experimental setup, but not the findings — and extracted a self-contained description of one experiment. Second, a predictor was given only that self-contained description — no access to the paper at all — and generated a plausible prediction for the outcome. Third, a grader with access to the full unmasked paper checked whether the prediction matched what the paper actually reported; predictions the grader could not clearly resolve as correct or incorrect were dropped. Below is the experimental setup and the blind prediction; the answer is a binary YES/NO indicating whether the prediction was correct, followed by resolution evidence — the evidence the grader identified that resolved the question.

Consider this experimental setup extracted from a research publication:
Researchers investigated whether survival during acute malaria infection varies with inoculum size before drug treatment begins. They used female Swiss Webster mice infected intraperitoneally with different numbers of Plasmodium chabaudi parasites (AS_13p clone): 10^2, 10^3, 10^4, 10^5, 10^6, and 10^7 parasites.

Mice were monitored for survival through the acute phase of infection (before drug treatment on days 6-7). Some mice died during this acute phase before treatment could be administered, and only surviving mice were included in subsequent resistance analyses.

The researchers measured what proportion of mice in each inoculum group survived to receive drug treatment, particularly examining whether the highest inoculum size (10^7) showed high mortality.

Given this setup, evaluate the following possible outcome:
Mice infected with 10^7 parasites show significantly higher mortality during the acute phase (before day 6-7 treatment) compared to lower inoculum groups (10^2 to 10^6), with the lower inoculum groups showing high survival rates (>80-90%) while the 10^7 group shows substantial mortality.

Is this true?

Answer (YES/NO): NO